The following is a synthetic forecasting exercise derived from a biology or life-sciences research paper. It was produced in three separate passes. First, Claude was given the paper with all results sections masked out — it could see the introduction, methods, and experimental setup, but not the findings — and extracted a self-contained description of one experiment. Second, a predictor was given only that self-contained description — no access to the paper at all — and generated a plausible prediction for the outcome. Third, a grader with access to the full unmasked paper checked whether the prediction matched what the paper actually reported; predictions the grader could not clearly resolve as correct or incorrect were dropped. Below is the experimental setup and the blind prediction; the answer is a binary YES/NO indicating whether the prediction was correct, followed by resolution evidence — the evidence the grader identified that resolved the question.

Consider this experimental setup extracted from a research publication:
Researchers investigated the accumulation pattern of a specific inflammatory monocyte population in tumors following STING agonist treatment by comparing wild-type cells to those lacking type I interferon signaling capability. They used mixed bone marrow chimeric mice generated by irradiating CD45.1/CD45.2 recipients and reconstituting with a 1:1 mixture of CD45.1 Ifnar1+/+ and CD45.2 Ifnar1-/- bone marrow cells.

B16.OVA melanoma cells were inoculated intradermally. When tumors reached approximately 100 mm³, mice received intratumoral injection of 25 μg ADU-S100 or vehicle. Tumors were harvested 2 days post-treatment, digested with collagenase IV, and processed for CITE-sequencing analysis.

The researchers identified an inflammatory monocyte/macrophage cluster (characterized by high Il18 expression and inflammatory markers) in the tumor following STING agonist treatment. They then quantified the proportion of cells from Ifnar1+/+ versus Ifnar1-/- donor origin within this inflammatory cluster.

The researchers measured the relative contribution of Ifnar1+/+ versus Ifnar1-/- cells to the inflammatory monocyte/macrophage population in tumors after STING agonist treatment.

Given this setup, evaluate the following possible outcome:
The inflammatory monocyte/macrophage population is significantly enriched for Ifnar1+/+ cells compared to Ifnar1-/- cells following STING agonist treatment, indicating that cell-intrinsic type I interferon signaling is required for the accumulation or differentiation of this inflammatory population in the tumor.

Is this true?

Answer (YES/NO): YES